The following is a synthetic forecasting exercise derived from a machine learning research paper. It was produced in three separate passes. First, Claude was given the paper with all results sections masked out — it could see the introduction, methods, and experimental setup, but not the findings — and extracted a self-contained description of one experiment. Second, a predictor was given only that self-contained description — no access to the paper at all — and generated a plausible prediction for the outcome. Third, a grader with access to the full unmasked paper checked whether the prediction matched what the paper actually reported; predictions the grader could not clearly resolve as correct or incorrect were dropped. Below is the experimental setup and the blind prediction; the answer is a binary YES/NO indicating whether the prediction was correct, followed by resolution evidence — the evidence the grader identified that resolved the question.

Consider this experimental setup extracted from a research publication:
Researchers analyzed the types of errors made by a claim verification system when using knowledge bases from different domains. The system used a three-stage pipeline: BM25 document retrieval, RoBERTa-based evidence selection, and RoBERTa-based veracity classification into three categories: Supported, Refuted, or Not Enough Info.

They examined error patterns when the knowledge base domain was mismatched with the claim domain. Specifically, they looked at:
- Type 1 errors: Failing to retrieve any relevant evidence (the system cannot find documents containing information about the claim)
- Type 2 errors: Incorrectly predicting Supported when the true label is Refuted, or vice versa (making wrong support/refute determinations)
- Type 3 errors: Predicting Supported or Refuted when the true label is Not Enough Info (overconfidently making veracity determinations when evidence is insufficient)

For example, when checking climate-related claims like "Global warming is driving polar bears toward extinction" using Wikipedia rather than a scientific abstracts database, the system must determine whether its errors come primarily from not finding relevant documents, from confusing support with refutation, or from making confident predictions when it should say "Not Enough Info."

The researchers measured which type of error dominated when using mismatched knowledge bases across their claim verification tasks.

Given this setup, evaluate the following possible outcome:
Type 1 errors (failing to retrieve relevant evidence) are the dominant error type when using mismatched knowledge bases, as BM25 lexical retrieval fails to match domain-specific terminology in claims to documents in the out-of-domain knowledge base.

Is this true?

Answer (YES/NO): NO